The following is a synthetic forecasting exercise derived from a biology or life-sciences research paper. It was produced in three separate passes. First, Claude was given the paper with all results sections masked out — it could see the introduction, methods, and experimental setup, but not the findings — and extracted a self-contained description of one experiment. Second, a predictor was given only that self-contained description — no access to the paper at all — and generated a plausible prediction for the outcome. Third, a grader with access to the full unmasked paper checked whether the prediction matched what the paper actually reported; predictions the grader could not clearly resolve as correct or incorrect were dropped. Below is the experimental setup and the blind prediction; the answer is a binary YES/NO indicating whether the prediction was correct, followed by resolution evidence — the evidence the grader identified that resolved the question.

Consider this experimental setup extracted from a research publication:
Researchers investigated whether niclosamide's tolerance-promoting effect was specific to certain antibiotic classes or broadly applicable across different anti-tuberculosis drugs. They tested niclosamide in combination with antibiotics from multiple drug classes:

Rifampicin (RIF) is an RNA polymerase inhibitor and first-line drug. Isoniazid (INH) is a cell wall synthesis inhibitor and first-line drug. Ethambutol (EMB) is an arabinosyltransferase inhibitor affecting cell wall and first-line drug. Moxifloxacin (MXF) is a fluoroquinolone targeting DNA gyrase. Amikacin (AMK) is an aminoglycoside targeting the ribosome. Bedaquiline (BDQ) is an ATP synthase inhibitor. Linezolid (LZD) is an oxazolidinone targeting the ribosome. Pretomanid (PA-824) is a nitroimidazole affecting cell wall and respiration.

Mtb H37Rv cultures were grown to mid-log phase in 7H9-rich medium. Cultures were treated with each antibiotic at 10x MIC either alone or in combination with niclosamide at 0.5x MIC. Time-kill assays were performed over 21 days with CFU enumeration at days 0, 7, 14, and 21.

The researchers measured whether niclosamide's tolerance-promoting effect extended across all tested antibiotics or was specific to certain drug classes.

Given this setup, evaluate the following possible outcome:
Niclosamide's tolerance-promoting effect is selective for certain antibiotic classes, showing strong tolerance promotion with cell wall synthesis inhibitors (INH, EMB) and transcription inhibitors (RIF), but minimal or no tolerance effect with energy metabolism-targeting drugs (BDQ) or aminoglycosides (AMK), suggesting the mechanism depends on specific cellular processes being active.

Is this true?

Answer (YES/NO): NO